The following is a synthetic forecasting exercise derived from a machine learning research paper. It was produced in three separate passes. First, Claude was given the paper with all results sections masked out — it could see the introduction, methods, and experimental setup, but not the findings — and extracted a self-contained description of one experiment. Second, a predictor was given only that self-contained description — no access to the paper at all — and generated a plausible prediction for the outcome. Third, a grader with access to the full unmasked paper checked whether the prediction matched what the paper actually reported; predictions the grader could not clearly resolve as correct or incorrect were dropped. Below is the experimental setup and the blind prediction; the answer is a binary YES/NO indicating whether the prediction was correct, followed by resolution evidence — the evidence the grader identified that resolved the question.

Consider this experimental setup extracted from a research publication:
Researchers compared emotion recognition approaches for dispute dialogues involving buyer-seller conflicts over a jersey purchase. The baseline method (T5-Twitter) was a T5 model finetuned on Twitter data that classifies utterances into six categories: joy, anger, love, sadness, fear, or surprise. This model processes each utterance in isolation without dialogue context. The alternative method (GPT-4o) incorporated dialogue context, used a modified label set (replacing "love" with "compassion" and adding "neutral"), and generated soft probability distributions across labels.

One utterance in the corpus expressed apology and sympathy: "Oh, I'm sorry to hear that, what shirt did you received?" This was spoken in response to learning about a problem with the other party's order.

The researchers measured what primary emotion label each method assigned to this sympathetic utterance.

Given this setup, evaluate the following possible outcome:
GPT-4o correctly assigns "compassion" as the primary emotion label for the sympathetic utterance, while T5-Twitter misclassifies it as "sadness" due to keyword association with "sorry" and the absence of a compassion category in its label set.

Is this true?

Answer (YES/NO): YES